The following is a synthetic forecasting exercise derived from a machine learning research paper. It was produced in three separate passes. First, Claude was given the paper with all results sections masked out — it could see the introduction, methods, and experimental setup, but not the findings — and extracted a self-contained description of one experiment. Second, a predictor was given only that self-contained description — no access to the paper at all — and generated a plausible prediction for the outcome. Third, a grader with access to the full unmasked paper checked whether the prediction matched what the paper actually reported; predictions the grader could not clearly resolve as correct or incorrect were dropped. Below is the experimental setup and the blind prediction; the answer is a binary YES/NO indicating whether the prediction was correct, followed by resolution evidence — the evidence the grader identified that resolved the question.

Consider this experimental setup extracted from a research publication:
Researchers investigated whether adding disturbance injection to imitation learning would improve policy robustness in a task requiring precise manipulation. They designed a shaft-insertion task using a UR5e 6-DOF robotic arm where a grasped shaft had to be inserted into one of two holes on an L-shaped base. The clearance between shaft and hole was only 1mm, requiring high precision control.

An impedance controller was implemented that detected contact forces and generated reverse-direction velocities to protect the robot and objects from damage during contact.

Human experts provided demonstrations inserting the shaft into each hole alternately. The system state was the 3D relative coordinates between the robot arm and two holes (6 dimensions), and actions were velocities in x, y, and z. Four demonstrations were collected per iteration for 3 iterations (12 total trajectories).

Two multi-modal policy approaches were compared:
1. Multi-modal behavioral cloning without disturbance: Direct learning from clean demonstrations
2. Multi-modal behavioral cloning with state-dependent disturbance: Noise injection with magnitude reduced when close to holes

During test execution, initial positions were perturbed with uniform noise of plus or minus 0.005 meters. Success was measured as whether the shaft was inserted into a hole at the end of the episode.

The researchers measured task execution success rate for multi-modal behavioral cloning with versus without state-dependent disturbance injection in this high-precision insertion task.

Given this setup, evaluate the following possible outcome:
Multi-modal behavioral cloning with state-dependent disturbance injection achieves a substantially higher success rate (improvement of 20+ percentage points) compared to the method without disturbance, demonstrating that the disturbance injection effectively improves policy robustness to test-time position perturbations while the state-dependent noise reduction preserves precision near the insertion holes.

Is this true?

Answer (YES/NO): YES